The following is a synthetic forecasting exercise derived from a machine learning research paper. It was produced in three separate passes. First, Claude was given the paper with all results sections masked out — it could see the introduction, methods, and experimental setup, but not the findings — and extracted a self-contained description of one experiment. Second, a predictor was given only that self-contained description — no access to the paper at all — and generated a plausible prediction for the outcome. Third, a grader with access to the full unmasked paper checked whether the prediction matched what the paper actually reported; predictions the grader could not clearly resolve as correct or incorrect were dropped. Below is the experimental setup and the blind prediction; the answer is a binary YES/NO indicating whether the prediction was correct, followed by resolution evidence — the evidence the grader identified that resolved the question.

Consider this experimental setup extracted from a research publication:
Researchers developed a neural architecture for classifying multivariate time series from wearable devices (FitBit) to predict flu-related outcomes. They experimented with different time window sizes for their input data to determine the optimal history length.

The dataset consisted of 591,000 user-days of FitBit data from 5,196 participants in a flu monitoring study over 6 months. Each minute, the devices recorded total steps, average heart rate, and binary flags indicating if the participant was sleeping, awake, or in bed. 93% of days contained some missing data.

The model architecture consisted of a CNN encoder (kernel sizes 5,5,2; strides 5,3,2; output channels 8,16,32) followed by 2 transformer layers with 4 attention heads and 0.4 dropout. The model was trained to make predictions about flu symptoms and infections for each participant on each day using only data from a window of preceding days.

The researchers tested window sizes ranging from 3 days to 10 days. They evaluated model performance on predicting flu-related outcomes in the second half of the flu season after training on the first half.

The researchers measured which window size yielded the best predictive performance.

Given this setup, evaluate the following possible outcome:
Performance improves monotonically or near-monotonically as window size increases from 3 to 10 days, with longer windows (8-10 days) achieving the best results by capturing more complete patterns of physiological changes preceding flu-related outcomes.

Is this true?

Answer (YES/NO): NO